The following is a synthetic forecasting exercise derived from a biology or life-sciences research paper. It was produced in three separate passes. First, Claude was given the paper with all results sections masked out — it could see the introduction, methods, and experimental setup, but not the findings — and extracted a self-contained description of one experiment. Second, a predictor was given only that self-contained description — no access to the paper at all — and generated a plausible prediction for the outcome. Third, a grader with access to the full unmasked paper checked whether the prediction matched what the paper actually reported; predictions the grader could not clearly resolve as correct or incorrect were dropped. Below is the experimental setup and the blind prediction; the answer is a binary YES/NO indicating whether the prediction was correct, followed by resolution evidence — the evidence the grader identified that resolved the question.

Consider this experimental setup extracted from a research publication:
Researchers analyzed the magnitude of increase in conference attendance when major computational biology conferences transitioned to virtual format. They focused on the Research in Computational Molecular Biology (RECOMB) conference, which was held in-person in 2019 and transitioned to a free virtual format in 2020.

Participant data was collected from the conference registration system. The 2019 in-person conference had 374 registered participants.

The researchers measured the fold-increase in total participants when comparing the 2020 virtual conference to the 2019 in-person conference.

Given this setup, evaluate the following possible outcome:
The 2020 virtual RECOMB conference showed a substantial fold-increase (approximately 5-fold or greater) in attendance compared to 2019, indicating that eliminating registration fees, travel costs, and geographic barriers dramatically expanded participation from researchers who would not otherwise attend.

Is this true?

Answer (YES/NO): YES